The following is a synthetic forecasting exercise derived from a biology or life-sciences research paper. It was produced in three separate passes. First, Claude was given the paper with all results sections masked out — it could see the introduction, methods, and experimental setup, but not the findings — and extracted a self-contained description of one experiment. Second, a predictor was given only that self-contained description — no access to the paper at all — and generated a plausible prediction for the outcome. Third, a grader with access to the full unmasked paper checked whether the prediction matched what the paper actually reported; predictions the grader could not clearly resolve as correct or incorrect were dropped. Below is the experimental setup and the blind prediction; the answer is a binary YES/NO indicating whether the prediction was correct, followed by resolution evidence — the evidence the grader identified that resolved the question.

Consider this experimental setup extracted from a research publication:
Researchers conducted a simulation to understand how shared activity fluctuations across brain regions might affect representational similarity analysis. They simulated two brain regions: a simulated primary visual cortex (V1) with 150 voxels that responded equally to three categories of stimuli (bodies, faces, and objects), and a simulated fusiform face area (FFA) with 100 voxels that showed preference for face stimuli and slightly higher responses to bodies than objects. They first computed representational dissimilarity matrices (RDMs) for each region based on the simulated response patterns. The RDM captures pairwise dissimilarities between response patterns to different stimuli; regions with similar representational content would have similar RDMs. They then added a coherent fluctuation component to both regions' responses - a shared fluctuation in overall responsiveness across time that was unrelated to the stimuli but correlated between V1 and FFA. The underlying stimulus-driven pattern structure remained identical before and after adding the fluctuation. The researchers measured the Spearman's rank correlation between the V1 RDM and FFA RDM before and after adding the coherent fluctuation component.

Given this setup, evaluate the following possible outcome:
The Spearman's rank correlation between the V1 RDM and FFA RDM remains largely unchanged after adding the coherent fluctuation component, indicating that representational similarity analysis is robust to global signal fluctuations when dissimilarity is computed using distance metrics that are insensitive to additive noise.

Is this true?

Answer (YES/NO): NO